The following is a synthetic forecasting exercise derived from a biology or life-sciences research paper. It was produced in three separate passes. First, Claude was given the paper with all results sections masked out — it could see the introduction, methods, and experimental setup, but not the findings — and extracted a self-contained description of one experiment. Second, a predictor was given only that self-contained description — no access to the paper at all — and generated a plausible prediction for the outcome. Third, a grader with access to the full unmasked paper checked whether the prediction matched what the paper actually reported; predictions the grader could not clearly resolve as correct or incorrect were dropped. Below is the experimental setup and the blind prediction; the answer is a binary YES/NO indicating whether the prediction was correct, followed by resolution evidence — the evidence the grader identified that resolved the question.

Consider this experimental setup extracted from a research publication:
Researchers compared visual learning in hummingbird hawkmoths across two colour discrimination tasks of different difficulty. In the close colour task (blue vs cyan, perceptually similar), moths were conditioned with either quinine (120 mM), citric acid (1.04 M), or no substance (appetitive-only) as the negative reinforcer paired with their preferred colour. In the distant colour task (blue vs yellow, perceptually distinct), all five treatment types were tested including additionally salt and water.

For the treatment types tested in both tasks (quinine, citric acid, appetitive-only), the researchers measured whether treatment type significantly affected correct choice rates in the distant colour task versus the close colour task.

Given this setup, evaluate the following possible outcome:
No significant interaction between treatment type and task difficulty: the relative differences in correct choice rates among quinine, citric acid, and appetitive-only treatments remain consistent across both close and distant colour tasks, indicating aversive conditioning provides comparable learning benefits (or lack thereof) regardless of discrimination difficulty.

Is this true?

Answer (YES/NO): NO